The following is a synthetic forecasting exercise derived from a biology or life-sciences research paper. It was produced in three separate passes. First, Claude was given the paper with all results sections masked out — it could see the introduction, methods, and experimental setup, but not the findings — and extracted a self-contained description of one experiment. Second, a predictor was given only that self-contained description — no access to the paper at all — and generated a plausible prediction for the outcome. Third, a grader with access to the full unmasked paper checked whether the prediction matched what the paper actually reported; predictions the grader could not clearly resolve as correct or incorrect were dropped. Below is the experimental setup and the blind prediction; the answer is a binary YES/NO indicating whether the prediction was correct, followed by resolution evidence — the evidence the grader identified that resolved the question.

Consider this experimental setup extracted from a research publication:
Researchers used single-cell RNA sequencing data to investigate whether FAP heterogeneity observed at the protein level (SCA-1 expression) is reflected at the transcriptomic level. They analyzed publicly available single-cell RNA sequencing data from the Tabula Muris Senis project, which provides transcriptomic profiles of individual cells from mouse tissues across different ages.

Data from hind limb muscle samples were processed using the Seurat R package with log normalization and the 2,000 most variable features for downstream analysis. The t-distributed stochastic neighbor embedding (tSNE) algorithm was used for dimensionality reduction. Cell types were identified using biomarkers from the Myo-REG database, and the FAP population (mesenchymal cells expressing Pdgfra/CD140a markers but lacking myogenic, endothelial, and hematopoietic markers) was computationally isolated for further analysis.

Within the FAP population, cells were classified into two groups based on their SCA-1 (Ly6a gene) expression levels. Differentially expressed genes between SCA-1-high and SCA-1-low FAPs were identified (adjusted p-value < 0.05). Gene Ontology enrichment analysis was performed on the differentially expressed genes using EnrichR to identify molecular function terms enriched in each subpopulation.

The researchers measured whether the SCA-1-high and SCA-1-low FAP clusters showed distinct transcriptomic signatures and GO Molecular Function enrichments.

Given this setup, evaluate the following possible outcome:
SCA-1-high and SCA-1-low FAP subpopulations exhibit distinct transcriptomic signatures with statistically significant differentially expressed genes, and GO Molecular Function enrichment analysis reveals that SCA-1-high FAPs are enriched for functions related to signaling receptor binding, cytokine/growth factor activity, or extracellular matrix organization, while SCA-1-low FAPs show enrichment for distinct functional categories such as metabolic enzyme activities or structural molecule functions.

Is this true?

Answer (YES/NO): NO